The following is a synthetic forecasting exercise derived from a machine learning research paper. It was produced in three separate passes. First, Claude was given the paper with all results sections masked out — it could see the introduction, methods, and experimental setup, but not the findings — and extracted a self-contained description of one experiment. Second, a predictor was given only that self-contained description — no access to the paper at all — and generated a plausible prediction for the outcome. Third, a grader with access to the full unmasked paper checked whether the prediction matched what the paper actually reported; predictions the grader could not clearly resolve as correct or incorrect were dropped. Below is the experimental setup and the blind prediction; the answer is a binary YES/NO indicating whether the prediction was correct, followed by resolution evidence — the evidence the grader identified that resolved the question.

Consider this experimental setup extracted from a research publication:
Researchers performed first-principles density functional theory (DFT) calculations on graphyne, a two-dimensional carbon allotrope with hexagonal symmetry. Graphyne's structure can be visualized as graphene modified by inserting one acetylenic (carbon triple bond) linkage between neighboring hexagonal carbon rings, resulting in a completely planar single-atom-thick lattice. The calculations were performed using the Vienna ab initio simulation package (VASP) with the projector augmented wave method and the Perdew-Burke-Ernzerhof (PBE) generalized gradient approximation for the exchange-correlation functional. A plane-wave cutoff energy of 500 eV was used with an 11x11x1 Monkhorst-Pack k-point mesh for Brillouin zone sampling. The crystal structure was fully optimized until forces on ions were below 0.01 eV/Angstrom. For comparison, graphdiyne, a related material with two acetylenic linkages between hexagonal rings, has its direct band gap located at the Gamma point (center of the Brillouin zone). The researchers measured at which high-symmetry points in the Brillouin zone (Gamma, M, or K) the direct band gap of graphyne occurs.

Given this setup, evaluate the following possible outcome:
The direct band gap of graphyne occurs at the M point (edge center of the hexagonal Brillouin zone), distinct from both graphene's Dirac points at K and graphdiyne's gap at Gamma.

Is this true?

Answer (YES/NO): YES